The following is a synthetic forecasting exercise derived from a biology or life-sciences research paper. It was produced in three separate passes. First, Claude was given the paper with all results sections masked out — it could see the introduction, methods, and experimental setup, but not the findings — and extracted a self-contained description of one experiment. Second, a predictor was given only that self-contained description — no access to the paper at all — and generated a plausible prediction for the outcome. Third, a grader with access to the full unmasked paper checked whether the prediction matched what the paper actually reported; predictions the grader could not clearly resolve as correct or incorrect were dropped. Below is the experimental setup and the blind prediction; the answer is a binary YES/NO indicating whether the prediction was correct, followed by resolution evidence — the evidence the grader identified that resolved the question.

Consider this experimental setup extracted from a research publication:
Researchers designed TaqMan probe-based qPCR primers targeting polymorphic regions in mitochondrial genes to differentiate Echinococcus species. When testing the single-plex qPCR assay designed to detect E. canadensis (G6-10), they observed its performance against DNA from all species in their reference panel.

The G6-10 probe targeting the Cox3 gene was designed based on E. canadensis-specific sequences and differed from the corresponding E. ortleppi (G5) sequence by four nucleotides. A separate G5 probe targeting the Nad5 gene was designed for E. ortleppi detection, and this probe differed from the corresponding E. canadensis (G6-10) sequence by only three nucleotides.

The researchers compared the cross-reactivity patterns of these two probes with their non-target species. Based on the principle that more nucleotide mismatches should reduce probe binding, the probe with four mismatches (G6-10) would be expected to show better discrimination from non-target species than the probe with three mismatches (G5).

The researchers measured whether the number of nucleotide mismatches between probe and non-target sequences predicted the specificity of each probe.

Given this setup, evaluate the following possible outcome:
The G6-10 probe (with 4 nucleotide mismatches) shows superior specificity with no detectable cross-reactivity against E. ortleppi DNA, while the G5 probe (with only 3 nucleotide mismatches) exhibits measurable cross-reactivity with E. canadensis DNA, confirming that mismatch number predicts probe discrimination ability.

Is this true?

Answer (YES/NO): NO